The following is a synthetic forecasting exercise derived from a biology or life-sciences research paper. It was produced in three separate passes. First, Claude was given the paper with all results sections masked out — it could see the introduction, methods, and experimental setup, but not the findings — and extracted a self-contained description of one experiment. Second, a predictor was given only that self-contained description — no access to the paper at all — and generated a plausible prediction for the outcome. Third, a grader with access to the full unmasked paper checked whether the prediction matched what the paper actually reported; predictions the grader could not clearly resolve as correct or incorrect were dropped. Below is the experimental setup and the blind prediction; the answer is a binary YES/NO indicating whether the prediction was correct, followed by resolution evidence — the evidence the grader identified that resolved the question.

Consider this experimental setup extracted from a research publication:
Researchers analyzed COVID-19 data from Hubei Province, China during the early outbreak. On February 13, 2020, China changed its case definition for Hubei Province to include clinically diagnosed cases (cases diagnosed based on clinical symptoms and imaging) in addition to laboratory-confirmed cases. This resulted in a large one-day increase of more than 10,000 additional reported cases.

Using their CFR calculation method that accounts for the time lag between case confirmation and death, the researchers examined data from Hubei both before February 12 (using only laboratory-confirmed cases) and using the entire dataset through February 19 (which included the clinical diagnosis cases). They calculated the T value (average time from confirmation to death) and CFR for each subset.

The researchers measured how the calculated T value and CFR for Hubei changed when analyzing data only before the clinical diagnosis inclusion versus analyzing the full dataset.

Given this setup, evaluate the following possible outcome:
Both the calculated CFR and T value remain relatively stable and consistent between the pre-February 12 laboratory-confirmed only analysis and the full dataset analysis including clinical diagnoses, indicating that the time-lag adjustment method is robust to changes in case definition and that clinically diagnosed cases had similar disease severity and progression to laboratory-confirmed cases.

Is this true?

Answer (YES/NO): NO